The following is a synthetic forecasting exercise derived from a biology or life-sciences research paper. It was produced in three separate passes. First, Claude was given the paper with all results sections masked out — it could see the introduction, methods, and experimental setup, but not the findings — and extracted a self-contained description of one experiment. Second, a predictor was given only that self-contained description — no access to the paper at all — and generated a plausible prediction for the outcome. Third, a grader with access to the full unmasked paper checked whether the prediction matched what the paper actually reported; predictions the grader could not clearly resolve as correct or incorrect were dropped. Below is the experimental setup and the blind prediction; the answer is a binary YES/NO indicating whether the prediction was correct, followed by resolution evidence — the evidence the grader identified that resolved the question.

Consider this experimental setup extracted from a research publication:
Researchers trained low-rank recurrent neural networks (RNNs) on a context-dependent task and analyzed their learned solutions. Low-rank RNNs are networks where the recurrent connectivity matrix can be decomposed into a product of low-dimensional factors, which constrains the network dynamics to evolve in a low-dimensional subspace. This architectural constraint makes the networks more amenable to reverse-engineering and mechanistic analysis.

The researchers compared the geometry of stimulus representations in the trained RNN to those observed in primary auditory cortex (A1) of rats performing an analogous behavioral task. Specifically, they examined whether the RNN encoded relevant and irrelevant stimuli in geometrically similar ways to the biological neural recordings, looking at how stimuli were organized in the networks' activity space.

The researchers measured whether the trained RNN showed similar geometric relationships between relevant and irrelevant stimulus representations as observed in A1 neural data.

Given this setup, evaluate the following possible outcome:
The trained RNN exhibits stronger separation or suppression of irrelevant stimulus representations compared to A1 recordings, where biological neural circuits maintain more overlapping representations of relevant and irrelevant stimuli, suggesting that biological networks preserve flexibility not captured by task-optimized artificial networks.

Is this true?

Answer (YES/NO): NO